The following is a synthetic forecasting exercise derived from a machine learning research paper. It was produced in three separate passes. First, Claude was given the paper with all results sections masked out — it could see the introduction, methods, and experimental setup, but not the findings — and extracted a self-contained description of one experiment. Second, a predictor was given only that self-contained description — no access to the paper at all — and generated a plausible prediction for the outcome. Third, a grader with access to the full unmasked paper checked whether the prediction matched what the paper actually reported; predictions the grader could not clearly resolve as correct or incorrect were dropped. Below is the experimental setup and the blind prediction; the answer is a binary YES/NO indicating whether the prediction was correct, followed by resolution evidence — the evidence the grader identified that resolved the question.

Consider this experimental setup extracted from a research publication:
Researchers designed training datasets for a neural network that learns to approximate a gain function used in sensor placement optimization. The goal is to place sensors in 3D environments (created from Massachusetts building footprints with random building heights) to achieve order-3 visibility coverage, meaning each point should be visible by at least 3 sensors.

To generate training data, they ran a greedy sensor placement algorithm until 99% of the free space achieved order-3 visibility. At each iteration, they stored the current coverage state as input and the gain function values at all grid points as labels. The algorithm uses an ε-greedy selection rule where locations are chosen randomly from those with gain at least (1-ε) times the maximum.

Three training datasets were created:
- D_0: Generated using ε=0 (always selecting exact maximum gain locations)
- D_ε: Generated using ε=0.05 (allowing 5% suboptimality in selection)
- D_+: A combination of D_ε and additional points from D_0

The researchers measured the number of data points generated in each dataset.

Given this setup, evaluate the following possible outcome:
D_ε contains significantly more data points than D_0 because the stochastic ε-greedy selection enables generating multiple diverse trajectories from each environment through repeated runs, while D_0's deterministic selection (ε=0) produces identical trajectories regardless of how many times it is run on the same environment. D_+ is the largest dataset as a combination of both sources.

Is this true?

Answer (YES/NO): NO